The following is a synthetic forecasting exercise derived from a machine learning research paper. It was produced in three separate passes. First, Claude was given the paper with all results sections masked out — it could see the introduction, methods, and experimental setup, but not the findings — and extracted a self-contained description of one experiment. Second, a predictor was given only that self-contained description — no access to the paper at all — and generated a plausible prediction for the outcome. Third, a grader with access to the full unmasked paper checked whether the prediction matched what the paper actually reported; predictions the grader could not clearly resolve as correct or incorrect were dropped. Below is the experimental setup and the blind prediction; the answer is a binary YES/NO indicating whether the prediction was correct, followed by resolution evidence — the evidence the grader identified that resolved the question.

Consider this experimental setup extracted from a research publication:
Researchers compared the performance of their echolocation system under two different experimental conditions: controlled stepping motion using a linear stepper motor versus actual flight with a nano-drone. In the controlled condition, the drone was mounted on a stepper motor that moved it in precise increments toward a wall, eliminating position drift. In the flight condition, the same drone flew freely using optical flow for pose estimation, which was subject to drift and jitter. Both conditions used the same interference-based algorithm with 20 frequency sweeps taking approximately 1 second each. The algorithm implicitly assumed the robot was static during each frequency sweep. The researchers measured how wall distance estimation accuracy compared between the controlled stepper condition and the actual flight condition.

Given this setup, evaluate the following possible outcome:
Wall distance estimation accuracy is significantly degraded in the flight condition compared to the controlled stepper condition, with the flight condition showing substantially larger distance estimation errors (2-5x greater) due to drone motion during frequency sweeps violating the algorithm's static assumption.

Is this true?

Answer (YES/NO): YES